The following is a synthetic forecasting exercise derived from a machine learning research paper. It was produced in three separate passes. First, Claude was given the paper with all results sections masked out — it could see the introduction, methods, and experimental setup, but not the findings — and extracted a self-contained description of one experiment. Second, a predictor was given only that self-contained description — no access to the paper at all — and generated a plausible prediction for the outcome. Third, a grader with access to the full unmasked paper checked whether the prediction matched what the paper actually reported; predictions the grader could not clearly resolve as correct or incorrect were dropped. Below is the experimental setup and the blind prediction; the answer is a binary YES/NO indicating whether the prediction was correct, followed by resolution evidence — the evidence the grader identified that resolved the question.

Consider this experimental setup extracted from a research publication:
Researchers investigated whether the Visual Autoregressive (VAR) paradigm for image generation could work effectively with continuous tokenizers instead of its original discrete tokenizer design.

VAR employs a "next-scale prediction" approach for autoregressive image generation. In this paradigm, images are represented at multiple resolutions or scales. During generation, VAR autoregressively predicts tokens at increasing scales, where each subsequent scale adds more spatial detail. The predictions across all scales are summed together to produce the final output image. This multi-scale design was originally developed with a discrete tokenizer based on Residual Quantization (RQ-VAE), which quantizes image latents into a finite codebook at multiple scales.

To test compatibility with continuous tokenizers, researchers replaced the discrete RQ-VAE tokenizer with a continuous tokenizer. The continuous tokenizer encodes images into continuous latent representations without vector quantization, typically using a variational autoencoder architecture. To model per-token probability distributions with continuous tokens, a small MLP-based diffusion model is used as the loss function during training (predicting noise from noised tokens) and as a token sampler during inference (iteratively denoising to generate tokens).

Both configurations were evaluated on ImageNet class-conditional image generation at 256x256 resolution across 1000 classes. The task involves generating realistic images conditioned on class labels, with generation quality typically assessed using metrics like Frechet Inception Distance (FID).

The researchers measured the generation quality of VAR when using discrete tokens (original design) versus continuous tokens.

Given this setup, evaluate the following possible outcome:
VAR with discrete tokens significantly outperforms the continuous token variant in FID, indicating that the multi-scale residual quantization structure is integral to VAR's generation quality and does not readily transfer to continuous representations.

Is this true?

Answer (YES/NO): YES